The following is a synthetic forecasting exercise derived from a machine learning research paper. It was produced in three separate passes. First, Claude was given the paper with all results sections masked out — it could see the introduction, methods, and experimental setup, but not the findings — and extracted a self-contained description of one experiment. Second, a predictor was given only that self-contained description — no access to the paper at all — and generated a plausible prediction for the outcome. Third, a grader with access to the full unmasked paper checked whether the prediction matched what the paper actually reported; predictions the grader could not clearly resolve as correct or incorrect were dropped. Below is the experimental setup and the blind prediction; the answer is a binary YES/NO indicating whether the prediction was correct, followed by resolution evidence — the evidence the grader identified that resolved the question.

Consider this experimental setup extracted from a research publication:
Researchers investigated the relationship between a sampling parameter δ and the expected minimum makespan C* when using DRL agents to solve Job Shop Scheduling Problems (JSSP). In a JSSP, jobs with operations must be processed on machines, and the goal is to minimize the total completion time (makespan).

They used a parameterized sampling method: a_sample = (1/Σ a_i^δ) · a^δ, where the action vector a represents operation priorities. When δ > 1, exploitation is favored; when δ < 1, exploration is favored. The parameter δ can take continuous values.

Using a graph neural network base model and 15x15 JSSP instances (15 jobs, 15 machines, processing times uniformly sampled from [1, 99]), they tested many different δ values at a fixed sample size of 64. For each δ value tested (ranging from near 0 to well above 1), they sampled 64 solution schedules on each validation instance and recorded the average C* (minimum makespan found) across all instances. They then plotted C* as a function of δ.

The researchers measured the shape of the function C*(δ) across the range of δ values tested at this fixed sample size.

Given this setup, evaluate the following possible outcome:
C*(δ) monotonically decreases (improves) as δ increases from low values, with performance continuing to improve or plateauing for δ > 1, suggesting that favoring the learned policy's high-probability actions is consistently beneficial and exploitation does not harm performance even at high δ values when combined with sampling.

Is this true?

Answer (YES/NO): NO